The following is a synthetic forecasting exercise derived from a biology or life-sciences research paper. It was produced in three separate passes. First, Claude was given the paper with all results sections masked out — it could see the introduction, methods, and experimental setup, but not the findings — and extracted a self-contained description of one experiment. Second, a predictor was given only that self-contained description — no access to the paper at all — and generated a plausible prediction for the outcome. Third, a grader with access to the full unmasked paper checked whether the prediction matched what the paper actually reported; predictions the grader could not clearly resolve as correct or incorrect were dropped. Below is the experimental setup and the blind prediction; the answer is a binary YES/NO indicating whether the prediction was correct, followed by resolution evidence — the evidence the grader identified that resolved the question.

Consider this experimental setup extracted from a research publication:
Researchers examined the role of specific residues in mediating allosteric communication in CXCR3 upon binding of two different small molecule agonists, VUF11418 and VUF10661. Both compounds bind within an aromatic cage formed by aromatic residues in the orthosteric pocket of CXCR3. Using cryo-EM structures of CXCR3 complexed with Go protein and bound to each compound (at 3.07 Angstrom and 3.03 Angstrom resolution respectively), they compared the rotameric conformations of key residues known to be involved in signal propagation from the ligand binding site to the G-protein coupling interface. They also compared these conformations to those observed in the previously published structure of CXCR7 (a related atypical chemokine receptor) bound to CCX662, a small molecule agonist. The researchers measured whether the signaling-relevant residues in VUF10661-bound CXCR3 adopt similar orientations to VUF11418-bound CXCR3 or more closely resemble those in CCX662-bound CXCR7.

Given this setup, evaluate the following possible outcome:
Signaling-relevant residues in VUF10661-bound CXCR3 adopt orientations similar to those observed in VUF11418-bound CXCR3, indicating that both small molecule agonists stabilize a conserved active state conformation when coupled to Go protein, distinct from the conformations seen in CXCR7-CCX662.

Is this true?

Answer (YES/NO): NO